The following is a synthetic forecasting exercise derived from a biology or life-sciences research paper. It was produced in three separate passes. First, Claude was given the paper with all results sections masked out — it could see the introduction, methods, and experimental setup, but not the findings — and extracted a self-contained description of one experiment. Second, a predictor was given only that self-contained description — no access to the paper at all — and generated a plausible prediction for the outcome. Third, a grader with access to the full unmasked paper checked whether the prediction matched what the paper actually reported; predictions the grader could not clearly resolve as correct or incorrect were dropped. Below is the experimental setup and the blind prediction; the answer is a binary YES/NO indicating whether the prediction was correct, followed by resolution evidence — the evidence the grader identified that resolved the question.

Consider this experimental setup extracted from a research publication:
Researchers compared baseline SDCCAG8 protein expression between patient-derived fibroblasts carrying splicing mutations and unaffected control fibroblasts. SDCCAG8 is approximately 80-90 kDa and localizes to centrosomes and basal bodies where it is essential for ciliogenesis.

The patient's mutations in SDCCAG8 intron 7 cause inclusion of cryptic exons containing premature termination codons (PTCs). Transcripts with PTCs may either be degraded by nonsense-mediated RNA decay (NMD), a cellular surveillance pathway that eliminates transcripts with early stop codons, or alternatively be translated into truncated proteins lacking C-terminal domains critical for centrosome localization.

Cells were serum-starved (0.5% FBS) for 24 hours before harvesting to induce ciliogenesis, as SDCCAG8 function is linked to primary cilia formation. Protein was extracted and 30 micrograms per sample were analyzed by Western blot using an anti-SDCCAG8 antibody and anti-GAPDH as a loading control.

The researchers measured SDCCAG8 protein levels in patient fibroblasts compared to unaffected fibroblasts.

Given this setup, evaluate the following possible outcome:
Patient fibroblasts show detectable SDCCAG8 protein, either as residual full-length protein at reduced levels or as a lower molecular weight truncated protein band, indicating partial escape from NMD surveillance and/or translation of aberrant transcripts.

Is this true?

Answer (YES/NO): NO